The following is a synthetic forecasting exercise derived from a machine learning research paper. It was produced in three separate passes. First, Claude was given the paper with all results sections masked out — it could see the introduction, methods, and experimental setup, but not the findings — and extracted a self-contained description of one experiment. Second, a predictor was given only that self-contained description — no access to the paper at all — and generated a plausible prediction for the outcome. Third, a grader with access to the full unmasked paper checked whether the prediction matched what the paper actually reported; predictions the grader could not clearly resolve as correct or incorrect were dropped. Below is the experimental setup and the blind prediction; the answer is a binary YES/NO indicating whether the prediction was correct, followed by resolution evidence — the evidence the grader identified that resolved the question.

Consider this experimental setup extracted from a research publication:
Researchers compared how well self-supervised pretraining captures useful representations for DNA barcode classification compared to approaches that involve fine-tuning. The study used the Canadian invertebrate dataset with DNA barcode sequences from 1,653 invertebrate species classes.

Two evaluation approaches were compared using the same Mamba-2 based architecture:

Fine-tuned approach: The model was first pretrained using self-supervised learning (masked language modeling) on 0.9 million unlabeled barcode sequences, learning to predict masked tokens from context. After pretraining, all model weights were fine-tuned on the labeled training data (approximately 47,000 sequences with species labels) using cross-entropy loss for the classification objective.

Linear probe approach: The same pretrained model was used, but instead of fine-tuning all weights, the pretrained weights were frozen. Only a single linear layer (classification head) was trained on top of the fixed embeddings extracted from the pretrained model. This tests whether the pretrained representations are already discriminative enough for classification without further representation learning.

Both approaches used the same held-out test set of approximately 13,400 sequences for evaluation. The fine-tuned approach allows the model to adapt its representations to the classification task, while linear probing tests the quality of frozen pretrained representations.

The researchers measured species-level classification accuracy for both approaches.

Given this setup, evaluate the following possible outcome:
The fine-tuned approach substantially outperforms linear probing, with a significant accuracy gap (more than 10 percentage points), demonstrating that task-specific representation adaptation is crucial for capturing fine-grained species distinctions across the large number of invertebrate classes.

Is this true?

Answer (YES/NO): NO